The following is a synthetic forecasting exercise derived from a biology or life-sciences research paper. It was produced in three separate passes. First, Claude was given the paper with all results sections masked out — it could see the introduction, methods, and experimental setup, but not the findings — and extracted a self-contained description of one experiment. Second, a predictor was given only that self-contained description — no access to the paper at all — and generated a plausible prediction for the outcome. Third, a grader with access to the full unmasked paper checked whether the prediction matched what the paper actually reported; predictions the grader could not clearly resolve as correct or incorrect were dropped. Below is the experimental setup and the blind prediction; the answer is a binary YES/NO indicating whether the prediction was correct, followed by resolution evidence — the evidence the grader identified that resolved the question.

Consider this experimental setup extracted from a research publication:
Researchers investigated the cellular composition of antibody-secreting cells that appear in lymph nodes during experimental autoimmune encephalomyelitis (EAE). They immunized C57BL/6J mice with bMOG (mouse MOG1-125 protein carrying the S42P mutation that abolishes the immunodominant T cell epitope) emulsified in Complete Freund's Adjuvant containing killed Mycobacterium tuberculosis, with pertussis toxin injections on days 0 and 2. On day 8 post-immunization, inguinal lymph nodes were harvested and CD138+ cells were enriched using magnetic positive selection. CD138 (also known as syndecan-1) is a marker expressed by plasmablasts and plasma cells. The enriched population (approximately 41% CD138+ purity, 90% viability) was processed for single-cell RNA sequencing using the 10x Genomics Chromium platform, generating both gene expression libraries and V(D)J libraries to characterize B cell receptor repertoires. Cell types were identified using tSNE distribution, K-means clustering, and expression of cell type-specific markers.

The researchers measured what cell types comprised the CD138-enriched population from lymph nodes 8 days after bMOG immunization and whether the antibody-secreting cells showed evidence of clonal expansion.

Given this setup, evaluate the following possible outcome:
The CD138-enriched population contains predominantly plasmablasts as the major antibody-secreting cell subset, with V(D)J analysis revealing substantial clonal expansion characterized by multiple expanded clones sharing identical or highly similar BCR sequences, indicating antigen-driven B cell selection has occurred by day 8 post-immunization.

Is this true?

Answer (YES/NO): YES